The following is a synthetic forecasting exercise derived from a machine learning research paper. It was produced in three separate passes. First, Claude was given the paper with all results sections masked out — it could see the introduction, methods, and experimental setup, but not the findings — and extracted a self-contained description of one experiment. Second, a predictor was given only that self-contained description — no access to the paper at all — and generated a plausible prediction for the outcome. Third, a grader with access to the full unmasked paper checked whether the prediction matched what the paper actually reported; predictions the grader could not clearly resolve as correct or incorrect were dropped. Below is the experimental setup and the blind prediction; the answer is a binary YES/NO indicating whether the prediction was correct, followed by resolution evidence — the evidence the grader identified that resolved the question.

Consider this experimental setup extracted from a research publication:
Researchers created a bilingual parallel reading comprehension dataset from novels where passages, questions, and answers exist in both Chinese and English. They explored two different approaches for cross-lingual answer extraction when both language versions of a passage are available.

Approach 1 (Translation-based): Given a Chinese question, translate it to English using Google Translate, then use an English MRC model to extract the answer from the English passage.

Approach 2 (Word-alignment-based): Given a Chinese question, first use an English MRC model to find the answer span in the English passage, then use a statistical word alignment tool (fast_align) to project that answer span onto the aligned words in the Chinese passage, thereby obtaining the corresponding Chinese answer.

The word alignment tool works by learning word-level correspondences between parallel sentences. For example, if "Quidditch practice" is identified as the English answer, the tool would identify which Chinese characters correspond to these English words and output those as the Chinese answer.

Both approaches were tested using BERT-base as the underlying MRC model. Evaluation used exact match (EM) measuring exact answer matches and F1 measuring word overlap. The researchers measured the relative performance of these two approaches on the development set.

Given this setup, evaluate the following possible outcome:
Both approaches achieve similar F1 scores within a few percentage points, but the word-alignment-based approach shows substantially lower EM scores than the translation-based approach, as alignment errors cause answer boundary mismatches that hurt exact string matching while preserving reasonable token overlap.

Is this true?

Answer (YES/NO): NO